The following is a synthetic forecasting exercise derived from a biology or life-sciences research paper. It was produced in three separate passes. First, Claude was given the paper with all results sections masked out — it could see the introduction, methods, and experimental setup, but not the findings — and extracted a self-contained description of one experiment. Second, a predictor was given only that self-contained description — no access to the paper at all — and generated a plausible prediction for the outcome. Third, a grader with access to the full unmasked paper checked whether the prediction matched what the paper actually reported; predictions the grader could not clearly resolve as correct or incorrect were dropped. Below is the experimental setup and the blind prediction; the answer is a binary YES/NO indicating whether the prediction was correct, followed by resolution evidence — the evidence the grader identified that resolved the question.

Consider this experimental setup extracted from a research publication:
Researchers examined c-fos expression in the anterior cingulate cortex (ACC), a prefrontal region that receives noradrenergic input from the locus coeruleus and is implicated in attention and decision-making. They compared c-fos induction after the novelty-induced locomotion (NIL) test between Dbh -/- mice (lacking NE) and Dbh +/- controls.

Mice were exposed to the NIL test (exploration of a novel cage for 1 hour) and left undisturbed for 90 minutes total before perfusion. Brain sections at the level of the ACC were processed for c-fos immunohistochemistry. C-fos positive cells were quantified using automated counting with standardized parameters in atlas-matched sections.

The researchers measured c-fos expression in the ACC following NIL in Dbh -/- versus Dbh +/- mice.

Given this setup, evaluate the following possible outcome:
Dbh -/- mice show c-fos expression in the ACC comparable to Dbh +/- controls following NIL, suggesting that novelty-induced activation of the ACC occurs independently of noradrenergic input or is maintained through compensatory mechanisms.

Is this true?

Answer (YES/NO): NO